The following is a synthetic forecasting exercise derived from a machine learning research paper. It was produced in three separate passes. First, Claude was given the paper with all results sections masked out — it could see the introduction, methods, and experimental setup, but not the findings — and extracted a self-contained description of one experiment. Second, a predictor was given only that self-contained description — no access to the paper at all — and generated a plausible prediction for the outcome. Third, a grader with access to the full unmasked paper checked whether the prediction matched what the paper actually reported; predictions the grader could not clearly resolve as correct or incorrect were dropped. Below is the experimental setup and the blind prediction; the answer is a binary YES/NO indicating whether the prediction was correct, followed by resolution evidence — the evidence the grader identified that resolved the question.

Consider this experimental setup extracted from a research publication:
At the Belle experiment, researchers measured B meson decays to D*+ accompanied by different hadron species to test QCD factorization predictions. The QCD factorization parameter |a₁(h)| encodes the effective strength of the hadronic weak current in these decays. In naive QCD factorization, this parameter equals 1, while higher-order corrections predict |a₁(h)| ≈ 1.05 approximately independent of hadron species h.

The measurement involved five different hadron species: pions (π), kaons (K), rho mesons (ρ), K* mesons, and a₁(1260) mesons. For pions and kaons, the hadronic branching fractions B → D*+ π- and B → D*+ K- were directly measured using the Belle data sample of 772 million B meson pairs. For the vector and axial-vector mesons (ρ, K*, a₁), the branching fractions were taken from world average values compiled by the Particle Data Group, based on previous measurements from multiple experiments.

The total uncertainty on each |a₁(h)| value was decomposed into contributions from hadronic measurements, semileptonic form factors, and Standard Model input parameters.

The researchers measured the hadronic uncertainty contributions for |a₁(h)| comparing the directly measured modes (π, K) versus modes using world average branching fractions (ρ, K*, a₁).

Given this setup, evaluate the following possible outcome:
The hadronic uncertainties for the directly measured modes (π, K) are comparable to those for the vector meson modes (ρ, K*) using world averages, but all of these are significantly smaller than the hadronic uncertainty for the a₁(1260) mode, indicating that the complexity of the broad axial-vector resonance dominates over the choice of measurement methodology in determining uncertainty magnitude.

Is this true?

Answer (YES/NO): NO